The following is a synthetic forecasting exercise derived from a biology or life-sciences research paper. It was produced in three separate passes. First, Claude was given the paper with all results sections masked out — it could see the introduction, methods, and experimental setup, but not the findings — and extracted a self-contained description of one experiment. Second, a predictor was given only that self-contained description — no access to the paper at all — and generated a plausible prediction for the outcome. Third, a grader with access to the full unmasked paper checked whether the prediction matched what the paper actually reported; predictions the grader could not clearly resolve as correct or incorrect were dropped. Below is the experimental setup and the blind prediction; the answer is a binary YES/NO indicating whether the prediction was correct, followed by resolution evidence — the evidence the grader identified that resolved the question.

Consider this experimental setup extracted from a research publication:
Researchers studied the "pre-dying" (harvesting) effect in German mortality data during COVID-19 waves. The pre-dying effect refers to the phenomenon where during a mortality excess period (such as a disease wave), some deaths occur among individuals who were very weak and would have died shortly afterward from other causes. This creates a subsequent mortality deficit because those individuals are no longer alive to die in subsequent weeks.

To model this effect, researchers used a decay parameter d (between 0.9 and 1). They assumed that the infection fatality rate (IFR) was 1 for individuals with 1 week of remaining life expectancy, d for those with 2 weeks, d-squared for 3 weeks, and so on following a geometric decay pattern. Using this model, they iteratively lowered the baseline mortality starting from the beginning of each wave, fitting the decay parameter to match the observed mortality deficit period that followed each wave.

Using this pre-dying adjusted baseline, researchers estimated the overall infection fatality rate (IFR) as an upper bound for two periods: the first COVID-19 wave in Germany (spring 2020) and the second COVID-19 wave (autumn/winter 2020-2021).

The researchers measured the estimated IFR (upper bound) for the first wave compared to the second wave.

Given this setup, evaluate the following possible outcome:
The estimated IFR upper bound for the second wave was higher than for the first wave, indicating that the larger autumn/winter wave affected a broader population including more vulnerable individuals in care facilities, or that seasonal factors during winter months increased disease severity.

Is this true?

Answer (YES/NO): YES